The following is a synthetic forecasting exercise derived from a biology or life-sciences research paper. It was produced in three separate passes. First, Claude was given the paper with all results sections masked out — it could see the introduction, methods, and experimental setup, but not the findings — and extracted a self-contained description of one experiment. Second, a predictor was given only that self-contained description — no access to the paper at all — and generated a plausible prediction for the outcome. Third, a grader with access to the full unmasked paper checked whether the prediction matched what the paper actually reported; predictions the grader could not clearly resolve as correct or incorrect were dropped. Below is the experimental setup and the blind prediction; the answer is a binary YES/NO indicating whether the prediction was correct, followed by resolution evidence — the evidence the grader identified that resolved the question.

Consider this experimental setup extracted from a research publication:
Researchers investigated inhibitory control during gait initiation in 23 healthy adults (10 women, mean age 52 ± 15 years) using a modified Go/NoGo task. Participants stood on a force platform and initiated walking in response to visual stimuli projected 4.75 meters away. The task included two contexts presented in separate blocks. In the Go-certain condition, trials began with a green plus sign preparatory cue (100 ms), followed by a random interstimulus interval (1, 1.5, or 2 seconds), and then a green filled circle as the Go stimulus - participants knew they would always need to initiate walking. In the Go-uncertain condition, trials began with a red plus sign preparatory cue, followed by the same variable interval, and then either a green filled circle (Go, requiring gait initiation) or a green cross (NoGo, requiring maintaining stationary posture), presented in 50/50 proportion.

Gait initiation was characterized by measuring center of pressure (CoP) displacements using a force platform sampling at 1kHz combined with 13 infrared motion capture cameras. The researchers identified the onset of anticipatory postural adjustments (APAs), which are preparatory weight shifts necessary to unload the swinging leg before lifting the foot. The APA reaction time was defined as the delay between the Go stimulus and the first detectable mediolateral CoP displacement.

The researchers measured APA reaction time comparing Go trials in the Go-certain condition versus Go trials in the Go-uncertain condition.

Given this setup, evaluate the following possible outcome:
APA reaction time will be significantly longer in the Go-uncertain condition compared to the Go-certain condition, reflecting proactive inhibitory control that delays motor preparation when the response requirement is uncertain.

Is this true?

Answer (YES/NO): YES